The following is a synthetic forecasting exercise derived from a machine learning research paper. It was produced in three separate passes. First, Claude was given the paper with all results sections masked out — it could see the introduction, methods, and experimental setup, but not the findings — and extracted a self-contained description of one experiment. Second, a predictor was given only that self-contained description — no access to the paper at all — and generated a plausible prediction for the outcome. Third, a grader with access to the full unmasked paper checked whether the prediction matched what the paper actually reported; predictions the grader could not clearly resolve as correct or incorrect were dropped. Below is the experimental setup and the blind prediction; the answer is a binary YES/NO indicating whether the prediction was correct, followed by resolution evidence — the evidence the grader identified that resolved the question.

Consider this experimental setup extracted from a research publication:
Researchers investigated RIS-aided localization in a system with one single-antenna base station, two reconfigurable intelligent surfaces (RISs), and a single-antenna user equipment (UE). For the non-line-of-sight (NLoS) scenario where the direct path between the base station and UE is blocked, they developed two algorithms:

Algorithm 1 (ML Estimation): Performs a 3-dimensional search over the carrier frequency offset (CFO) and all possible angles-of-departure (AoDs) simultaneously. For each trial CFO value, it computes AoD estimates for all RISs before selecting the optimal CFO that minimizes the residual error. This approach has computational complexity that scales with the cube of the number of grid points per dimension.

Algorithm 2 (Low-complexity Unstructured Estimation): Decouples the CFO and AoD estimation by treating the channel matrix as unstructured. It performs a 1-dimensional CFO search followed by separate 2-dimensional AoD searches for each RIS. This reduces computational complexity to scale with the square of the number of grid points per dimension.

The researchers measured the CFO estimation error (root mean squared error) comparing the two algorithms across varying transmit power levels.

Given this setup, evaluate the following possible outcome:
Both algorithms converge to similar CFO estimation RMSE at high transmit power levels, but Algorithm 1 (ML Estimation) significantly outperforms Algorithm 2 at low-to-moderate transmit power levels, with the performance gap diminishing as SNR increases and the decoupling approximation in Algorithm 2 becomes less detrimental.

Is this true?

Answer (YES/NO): YES